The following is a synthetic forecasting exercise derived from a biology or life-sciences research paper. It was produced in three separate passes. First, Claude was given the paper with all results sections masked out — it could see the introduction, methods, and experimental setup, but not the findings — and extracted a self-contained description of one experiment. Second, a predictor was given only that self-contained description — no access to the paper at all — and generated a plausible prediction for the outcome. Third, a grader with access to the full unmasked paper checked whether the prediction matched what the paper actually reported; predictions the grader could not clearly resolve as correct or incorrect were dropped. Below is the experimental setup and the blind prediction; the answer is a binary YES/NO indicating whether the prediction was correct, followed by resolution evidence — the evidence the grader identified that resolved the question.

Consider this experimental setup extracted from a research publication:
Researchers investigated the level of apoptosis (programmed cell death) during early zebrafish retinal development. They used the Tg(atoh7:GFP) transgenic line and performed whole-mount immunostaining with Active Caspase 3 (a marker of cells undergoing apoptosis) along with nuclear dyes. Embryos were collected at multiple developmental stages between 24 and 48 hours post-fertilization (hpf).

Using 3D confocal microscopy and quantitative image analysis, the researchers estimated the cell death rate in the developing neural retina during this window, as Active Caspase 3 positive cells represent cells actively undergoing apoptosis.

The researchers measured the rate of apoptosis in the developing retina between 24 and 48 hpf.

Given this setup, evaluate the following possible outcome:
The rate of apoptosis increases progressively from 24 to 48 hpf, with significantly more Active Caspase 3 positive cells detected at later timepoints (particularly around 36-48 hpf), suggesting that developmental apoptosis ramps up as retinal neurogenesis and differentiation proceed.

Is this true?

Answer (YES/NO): NO